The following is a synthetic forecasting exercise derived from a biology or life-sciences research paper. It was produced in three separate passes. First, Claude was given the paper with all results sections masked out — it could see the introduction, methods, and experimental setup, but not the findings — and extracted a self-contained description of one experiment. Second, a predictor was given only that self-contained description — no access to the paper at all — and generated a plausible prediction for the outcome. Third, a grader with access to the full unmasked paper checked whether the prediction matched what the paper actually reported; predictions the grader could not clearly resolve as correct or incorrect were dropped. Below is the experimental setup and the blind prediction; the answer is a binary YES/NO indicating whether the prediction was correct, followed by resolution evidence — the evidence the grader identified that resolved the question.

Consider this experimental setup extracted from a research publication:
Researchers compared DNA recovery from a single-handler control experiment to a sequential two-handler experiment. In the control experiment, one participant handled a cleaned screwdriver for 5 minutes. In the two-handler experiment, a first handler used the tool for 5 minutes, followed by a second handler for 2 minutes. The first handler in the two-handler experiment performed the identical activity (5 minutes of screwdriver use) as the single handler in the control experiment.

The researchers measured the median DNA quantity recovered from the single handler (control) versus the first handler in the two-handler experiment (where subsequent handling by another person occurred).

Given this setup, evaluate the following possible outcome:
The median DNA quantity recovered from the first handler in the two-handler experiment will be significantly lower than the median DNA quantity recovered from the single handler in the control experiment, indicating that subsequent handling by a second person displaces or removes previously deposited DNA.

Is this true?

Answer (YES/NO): YES